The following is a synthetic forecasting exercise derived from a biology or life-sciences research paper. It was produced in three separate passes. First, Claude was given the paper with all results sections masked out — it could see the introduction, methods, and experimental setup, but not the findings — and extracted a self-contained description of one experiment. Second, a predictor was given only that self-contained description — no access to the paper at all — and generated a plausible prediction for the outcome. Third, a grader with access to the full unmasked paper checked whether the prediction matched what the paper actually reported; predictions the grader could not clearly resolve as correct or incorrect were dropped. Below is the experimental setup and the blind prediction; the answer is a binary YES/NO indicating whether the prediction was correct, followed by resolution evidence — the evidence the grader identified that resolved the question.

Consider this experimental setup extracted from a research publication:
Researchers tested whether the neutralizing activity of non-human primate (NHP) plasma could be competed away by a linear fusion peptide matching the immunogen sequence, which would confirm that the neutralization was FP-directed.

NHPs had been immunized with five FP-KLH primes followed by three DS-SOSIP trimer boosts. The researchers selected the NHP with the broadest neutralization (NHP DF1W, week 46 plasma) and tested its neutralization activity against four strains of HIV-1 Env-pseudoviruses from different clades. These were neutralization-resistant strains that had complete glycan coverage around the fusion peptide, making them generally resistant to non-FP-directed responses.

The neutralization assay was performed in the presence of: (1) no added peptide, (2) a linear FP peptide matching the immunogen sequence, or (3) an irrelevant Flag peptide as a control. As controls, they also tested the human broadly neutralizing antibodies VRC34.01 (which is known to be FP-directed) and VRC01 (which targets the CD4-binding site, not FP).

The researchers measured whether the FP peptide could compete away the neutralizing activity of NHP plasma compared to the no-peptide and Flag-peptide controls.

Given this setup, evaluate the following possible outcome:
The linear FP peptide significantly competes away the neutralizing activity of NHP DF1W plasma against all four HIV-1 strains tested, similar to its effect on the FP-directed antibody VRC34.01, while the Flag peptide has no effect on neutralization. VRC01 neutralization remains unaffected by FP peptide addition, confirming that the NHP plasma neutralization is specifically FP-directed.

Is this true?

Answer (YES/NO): YES